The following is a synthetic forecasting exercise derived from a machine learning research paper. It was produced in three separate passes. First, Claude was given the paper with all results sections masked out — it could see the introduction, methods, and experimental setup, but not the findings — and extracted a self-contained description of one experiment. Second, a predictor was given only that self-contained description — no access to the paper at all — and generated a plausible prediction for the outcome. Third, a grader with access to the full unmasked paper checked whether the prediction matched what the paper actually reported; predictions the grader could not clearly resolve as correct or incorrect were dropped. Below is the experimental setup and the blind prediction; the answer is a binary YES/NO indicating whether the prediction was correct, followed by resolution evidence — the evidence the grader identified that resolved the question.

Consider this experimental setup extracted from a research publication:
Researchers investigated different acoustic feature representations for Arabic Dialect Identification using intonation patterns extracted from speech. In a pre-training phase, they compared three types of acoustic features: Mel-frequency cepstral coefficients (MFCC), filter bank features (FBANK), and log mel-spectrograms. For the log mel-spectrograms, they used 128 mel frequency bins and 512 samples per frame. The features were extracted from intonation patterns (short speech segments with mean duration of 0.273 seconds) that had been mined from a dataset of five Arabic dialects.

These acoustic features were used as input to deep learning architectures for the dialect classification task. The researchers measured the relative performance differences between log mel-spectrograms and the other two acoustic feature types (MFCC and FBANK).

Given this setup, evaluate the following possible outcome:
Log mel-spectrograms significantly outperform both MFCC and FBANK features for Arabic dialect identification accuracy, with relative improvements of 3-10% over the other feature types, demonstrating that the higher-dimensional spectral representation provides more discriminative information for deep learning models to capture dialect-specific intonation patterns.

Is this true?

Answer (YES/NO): YES